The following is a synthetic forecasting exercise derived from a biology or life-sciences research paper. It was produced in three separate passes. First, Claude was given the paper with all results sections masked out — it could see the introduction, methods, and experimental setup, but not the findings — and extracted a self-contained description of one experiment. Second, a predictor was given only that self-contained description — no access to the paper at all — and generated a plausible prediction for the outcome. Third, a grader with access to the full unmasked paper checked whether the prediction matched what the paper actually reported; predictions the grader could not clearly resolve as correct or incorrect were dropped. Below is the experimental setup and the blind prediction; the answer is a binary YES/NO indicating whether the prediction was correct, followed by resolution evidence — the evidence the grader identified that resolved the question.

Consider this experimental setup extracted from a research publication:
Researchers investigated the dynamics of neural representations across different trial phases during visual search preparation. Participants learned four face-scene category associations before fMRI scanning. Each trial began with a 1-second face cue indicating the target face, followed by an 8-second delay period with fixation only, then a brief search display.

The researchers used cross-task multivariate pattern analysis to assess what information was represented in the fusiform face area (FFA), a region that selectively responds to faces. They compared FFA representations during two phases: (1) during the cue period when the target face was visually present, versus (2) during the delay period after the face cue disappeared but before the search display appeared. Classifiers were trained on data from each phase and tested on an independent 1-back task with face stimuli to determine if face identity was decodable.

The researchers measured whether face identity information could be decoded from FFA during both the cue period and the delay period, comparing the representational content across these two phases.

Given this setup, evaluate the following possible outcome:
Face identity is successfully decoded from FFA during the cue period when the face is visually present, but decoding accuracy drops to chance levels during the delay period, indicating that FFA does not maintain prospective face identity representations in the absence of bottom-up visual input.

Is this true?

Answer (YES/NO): YES